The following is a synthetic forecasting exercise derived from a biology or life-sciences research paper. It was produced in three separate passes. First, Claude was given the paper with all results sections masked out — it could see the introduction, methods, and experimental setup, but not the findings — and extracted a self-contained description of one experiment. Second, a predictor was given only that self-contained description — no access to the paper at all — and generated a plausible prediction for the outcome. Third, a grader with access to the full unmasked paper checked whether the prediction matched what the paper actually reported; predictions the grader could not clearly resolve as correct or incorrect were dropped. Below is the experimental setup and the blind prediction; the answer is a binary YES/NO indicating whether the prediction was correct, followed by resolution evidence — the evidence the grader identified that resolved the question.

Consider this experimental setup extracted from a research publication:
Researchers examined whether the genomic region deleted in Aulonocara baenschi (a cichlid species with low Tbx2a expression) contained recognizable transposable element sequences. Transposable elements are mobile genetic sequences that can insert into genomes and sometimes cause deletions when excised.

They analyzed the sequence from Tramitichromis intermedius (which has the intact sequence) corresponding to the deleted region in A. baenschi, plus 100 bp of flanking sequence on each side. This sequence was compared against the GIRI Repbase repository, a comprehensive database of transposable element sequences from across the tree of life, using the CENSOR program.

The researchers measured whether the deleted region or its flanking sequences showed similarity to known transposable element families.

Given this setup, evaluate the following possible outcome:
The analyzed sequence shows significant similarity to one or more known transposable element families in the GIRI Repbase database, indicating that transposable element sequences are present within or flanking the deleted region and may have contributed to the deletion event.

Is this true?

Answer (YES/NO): YES